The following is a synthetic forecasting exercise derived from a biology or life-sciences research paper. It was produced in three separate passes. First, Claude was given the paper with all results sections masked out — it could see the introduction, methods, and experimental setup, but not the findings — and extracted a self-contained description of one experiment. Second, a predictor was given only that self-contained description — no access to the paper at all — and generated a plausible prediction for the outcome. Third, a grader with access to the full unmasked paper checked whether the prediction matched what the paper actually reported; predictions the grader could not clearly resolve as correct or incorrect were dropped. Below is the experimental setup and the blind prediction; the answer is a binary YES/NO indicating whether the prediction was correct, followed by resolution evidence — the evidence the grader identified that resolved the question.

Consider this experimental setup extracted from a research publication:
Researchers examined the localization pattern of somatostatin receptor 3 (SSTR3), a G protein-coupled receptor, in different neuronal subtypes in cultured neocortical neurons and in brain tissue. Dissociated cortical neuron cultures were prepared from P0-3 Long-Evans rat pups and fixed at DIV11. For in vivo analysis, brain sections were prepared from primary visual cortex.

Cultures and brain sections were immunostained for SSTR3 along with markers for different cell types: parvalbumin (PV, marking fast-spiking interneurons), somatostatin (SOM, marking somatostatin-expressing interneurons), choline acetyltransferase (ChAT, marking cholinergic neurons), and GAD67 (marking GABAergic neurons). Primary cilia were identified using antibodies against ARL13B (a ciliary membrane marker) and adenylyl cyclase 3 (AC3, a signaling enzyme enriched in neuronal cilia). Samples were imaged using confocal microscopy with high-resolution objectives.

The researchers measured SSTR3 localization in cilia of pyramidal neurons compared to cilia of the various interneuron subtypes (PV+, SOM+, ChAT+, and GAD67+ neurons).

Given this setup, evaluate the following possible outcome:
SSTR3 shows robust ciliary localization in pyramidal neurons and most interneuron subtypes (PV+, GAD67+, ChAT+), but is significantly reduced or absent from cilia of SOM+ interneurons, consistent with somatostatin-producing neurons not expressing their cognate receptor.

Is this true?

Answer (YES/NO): NO